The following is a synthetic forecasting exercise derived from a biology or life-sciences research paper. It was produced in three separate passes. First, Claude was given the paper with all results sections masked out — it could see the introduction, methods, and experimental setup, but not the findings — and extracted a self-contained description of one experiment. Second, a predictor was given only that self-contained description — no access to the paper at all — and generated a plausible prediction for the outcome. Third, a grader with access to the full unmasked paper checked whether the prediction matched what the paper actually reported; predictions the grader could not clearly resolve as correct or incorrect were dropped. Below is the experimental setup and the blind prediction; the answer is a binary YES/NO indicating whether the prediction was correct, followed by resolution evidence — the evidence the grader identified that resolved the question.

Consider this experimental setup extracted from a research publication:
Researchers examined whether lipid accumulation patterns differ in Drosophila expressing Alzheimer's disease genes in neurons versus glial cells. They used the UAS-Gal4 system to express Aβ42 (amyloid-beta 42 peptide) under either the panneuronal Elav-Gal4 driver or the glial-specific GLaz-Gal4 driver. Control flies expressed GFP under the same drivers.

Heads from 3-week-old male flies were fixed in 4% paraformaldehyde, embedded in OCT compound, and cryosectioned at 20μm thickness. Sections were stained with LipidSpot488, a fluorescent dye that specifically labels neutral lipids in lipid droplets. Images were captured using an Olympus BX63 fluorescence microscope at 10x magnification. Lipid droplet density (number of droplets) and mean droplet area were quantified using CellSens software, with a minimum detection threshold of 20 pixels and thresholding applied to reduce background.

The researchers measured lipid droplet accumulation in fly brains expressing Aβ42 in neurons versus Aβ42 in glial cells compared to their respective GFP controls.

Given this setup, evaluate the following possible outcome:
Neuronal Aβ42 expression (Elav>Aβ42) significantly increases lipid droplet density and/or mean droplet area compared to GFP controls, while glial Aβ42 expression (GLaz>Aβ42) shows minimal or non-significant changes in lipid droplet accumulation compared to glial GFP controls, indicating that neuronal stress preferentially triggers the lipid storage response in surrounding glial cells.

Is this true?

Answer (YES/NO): NO